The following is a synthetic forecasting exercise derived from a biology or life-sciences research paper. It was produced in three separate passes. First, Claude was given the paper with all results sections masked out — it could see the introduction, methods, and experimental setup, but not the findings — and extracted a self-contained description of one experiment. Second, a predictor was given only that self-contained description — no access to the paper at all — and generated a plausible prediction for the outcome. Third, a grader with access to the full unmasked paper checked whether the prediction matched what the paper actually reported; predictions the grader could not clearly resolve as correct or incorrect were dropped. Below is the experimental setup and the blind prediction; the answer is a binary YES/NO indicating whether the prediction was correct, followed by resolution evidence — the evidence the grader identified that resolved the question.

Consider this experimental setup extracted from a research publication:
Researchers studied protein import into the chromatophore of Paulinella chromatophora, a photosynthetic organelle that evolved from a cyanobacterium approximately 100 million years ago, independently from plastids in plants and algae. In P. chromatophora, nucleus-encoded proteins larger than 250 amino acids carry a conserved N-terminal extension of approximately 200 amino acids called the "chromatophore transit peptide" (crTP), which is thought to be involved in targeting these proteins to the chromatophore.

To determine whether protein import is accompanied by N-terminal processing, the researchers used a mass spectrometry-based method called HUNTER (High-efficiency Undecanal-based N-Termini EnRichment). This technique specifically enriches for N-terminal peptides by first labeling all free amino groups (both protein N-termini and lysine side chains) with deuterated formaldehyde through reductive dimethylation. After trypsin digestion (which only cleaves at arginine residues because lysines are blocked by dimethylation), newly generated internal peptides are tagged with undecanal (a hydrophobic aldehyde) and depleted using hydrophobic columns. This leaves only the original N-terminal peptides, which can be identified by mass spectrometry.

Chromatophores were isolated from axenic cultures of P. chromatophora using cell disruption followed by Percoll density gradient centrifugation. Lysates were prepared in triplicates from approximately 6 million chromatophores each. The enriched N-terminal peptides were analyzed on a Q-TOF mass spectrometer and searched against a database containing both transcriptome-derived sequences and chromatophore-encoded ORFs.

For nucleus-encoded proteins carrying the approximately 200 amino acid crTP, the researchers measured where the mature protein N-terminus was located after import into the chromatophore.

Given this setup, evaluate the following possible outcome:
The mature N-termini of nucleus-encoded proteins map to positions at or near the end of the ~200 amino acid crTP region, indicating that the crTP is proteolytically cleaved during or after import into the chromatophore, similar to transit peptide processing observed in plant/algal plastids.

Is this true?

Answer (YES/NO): NO